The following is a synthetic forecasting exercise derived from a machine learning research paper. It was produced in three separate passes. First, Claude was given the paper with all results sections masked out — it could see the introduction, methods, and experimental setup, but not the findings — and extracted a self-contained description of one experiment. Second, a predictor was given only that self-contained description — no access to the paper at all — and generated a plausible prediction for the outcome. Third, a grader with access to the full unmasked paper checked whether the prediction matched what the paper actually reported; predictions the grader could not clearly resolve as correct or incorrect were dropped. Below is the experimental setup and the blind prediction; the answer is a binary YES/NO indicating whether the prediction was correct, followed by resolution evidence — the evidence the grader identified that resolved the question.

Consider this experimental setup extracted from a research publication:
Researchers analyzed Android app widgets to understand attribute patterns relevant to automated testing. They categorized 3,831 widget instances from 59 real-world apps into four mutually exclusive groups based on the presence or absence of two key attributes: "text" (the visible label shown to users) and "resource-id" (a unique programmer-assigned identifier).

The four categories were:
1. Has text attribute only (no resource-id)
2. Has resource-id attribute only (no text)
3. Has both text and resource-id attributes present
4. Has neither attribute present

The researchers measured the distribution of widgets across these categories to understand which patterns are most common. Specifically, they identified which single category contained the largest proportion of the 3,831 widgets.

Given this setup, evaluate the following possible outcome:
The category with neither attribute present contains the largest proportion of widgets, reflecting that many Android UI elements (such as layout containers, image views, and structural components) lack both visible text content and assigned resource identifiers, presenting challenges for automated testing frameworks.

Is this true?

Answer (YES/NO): NO